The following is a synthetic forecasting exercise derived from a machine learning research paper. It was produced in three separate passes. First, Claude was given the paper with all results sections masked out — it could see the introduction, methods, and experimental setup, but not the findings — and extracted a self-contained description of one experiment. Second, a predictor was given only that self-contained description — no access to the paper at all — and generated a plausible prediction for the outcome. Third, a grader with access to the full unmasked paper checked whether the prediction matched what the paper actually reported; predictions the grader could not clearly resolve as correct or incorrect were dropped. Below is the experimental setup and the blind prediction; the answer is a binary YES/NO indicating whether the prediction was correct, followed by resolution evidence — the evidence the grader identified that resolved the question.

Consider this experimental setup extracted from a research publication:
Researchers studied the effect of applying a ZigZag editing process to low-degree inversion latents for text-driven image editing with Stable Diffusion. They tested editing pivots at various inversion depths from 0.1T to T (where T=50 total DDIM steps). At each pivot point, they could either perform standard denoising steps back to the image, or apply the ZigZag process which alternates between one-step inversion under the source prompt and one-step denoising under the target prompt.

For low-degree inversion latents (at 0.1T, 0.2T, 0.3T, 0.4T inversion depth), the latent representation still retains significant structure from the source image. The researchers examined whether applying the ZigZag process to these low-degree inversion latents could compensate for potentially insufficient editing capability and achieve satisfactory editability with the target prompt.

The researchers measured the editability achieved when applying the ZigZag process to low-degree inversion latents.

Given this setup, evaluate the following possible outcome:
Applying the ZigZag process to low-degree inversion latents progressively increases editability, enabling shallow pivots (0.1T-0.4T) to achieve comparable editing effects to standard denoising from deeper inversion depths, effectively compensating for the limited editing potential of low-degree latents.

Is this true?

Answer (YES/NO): NO